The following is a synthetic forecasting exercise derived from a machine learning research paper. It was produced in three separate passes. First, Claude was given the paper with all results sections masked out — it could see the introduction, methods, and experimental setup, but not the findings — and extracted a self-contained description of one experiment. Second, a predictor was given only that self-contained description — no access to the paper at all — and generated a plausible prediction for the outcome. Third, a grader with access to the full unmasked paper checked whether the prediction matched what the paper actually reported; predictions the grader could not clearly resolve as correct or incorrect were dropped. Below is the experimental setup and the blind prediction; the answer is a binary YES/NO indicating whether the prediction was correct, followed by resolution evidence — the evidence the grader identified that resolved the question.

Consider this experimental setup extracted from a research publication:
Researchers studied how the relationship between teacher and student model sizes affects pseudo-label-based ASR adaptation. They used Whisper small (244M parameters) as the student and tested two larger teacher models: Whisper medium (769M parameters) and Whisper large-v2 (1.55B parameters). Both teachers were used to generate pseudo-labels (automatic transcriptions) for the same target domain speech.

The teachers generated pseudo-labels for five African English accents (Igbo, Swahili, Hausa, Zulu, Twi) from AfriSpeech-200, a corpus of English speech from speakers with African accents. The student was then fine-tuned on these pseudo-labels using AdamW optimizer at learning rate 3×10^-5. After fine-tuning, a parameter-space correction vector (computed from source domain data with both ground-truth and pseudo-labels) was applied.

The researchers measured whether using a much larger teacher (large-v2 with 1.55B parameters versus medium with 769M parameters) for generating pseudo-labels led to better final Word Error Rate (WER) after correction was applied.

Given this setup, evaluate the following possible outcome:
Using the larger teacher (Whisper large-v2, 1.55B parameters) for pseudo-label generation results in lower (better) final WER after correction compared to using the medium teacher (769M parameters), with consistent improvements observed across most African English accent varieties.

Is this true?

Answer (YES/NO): NO